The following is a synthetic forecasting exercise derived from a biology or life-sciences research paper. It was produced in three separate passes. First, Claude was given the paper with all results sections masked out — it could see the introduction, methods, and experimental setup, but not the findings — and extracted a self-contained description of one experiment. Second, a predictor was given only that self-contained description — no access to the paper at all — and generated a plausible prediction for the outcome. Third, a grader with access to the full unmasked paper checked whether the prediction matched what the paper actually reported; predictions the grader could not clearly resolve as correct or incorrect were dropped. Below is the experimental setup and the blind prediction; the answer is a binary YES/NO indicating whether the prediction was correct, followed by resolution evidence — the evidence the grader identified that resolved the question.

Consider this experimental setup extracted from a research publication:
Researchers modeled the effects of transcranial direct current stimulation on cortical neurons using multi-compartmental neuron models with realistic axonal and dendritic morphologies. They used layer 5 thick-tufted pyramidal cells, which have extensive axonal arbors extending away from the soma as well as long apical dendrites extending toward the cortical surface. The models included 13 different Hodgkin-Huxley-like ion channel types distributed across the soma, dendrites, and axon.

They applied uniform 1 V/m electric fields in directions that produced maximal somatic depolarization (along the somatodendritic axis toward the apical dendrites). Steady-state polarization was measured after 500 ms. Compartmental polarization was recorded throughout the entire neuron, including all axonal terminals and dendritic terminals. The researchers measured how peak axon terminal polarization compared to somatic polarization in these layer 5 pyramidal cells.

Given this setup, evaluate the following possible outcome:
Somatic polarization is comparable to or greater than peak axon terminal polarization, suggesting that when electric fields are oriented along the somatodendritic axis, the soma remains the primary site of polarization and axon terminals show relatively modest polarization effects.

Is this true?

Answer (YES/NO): NO